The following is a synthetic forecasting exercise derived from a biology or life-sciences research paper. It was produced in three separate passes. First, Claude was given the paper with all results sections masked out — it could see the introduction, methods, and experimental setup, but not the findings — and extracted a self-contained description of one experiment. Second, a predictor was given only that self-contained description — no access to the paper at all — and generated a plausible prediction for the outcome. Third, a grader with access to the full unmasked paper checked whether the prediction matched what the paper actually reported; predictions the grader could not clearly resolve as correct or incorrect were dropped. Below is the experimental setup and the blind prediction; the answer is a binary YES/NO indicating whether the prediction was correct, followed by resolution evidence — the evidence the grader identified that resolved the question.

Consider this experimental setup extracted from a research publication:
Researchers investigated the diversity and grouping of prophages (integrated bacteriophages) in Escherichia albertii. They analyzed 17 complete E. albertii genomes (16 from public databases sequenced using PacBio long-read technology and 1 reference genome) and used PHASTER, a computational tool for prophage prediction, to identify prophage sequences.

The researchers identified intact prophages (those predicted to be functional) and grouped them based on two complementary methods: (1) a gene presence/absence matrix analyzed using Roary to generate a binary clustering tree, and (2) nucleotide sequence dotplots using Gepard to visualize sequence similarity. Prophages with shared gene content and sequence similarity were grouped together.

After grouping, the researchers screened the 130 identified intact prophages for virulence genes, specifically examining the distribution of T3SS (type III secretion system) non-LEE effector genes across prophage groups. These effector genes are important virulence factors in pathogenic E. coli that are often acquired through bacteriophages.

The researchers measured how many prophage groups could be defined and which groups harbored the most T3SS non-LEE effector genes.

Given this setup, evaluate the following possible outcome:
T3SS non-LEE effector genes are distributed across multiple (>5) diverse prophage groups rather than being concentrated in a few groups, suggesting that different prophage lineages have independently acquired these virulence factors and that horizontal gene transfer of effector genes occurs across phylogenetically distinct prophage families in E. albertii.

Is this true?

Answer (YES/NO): NO